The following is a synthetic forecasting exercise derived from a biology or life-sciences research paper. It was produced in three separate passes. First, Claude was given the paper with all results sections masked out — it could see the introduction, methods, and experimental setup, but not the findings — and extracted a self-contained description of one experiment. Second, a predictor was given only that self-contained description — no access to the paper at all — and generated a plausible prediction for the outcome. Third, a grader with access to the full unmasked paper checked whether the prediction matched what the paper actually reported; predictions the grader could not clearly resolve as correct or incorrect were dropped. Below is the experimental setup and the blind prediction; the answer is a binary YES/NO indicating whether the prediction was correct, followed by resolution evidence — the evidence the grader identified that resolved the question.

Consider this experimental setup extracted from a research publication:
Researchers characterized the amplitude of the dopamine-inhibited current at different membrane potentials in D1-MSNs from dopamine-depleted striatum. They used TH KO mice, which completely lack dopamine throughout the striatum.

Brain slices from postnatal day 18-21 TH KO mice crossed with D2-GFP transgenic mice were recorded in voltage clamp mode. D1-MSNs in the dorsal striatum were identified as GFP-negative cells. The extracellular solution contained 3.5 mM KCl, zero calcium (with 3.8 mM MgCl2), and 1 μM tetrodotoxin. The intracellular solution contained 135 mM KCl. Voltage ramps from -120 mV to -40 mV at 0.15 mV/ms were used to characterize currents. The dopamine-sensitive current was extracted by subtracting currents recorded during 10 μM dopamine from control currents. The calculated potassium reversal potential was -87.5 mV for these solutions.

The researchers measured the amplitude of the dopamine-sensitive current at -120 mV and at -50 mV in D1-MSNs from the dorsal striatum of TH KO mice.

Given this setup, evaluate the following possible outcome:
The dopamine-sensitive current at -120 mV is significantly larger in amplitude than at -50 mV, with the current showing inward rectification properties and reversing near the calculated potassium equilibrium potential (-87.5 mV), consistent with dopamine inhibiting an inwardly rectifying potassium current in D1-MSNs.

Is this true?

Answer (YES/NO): YES